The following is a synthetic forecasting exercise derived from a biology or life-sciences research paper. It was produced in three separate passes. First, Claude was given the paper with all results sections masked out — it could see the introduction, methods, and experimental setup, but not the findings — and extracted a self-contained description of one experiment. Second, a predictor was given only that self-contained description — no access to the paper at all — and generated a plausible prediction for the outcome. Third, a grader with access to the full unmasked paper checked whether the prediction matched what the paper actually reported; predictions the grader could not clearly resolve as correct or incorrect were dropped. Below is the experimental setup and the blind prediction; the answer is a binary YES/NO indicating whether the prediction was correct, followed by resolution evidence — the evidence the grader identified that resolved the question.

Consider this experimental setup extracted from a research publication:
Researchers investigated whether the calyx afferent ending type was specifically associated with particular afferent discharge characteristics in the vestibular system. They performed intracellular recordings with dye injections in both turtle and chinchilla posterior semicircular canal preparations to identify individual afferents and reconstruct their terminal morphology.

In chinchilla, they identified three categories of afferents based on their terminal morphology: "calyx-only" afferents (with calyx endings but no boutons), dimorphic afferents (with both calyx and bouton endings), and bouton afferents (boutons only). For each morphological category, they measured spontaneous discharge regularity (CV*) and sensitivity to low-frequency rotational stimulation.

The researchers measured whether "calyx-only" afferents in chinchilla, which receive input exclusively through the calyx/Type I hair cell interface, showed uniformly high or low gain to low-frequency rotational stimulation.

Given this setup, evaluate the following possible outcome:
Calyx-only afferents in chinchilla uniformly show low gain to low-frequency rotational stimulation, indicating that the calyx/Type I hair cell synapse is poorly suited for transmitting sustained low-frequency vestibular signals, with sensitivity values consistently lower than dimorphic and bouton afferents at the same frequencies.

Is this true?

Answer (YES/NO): NO